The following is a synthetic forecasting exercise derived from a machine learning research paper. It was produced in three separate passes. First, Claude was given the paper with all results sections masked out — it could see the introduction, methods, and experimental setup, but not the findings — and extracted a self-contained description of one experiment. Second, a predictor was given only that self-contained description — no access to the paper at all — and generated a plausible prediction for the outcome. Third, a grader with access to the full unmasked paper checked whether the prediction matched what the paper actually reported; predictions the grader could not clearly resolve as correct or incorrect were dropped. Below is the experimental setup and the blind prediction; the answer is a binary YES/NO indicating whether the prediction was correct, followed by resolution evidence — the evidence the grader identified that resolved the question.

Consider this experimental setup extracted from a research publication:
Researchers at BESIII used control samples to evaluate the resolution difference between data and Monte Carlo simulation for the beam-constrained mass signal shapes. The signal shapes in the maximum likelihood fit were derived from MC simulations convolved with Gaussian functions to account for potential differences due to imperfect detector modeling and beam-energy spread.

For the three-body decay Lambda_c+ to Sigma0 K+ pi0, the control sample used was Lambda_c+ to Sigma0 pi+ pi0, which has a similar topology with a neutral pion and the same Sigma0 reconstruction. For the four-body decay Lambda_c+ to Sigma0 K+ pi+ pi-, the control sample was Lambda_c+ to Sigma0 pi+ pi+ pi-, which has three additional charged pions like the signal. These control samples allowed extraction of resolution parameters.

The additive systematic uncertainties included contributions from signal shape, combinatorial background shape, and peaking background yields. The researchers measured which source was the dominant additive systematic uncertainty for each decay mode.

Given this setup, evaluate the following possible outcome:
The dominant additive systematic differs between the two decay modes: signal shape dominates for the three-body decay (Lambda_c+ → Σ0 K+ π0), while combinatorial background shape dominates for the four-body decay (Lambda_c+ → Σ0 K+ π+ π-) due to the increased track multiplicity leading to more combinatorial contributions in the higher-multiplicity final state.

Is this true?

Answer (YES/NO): NO